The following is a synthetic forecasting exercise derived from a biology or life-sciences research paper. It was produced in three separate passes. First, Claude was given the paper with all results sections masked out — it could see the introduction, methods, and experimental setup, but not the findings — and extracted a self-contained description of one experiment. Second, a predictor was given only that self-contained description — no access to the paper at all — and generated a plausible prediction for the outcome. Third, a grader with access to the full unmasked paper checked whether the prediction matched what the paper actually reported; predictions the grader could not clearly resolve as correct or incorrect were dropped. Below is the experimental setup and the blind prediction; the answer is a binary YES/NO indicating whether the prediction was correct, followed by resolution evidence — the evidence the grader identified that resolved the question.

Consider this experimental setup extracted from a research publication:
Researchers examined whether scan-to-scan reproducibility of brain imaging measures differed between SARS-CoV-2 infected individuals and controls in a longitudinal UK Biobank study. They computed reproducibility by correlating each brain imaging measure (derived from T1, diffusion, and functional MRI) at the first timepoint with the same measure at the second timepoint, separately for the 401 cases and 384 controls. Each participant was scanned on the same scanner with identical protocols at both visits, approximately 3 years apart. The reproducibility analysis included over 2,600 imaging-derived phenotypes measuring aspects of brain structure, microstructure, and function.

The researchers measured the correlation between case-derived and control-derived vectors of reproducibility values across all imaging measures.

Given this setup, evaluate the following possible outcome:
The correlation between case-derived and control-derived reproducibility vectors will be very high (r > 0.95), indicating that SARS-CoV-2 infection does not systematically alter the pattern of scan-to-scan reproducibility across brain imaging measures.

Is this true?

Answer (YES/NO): YES